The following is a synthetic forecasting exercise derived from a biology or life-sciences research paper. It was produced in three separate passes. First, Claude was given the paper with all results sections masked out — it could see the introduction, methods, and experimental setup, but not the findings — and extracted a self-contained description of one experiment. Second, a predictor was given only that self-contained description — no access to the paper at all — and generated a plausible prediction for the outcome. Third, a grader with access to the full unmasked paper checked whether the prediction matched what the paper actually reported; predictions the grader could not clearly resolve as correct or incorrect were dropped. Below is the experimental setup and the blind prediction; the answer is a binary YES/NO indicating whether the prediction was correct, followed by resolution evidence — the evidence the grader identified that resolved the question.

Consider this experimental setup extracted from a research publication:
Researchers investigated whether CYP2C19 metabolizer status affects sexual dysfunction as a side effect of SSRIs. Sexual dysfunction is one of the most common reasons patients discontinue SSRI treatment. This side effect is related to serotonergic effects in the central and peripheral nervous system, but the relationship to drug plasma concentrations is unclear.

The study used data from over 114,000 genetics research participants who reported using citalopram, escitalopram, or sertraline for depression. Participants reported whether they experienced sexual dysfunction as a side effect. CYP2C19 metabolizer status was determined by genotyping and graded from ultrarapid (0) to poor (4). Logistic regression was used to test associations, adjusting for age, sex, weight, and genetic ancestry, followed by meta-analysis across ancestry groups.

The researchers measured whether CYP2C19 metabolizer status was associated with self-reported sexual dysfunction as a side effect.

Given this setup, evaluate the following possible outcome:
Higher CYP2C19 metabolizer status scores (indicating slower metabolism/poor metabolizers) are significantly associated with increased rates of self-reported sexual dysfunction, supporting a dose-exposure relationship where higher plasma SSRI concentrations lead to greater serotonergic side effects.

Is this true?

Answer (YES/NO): YES